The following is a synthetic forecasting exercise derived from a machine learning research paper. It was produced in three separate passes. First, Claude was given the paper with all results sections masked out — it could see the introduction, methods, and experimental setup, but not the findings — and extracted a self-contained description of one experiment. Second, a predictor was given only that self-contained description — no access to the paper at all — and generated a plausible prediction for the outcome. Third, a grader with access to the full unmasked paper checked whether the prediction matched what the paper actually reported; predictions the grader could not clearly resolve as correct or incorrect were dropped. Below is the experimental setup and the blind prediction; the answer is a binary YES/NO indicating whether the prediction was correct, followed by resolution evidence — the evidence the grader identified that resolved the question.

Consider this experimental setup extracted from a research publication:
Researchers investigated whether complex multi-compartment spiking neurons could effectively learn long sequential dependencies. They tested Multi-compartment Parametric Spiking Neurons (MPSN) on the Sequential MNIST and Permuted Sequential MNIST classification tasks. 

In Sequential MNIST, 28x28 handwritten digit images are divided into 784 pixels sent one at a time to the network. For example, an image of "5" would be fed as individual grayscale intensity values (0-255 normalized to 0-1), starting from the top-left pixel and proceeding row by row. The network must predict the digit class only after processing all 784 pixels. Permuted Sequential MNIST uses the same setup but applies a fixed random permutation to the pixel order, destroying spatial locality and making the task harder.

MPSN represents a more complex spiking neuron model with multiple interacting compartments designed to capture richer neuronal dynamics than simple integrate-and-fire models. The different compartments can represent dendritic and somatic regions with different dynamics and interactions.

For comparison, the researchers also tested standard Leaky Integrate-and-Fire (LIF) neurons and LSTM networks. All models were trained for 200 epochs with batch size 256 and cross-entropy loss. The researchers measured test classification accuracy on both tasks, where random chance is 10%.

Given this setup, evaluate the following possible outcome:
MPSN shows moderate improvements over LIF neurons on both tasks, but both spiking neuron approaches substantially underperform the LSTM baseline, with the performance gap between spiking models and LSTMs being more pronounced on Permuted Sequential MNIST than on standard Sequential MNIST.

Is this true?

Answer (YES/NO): NO